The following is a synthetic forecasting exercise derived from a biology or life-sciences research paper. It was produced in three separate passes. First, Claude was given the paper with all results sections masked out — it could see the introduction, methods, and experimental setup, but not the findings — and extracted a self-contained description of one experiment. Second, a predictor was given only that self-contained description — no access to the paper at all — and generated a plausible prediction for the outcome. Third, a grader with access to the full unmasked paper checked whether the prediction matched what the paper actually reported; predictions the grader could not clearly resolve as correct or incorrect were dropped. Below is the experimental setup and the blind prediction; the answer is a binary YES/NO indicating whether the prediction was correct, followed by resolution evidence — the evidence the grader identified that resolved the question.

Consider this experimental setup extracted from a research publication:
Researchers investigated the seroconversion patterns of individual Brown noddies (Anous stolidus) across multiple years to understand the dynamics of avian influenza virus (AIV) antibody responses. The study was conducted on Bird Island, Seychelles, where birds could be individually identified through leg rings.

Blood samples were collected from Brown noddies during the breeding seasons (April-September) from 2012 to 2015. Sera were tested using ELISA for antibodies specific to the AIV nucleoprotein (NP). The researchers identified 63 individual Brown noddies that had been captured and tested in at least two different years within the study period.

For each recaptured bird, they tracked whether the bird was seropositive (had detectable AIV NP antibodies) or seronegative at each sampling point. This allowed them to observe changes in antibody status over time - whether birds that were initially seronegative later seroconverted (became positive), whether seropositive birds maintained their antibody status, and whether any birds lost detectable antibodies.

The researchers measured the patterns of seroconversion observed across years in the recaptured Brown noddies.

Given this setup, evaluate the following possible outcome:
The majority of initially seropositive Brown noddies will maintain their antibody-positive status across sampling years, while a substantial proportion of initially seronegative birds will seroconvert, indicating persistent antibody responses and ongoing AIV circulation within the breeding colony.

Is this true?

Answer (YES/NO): NO